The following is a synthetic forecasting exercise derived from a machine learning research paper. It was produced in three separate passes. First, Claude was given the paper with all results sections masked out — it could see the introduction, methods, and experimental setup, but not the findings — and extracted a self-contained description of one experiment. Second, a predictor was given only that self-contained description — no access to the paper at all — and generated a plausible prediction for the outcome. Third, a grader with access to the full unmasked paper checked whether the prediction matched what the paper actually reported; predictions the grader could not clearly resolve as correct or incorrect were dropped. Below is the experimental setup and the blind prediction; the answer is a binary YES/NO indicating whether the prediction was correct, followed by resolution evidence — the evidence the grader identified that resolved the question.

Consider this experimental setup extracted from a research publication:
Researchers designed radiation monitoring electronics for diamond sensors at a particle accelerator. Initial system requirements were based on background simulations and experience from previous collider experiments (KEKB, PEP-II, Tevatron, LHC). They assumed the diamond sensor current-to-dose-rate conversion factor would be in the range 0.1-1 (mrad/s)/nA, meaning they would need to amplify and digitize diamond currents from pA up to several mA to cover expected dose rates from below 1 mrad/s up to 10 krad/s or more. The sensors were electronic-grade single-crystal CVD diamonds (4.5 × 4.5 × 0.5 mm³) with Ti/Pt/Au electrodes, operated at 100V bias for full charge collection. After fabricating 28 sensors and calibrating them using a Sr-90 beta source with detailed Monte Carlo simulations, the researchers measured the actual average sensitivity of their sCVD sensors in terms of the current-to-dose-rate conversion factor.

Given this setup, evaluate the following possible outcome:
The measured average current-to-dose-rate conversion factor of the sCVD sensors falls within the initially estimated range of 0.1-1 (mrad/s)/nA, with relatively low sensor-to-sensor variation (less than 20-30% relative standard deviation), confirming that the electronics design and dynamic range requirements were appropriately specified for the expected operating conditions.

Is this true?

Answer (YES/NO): NO